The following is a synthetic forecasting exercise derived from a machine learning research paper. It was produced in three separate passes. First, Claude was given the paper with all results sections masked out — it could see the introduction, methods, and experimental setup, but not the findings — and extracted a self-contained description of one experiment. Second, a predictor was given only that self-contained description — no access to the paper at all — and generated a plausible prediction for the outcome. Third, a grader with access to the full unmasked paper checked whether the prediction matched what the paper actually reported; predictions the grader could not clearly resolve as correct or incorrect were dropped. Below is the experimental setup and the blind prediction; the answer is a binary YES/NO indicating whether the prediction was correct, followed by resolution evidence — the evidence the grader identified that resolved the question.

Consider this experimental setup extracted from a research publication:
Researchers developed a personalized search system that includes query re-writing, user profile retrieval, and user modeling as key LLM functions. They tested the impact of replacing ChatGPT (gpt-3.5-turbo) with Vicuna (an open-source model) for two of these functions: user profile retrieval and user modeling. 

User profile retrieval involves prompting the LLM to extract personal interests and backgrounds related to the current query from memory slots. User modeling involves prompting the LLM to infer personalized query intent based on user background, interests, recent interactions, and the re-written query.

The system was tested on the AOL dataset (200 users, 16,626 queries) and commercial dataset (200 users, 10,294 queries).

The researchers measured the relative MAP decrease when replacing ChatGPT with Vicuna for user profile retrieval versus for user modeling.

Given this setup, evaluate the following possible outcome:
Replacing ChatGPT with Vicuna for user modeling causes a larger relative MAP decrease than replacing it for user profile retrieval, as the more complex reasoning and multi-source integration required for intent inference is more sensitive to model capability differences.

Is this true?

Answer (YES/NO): NO